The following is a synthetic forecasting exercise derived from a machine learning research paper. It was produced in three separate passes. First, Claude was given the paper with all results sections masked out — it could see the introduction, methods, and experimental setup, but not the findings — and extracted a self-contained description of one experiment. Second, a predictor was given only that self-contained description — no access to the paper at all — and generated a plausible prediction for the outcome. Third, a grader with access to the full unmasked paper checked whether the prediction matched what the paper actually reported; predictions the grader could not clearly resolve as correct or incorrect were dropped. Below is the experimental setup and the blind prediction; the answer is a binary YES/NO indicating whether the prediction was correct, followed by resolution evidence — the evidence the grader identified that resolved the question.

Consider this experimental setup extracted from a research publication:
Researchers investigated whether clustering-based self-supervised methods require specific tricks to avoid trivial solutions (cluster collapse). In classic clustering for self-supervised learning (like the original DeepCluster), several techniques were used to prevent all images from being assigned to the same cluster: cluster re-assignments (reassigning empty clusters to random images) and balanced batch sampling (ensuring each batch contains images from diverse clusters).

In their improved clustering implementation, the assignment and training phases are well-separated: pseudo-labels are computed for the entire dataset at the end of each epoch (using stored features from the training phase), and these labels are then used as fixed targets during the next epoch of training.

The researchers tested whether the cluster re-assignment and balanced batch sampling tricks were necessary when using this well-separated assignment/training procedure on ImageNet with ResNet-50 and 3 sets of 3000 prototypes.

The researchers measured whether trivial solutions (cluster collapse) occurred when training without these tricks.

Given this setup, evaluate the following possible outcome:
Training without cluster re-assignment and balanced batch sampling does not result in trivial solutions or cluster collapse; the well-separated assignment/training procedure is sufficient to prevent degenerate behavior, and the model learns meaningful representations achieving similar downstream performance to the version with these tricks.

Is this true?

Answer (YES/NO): YES